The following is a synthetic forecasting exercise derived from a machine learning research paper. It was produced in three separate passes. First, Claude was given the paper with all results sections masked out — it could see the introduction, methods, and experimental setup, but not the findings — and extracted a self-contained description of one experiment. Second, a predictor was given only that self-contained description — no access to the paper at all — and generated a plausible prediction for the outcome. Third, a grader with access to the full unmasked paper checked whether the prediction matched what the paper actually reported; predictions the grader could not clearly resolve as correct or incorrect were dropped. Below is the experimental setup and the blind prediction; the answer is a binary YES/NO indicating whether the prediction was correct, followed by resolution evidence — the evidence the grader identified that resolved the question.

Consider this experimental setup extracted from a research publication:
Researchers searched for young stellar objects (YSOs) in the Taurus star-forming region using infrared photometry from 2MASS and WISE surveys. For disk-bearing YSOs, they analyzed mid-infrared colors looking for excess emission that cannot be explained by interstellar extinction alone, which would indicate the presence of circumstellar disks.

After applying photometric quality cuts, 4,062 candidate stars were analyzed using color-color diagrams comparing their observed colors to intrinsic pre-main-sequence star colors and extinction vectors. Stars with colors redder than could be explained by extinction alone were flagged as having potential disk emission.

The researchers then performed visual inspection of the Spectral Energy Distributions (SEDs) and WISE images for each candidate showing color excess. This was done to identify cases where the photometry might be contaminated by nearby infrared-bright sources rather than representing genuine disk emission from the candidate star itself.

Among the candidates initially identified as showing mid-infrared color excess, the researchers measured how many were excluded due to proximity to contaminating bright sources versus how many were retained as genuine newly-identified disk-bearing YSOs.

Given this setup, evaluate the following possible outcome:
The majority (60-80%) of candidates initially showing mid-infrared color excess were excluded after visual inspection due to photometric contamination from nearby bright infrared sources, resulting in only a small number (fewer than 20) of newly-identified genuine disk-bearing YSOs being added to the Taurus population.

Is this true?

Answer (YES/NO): NO